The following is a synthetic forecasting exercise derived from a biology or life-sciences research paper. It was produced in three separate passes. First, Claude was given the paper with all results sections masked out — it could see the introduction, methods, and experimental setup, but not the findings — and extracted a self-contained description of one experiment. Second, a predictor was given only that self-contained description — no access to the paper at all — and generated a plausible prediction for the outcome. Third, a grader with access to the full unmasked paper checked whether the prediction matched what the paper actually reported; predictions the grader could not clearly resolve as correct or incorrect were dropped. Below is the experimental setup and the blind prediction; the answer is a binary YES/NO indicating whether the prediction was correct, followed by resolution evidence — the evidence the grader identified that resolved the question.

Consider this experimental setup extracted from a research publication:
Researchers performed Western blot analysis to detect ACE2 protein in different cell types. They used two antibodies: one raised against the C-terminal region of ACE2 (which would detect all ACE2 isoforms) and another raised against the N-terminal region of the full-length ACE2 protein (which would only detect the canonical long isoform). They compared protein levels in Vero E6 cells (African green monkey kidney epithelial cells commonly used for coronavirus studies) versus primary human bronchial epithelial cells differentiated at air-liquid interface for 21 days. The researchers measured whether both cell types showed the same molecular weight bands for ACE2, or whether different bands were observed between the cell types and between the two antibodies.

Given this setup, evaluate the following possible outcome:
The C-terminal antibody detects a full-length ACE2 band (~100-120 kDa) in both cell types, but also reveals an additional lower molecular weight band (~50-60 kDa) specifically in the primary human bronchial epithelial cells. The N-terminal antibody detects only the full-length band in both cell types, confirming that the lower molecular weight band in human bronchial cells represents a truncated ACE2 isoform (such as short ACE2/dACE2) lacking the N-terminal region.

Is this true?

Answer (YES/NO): NO